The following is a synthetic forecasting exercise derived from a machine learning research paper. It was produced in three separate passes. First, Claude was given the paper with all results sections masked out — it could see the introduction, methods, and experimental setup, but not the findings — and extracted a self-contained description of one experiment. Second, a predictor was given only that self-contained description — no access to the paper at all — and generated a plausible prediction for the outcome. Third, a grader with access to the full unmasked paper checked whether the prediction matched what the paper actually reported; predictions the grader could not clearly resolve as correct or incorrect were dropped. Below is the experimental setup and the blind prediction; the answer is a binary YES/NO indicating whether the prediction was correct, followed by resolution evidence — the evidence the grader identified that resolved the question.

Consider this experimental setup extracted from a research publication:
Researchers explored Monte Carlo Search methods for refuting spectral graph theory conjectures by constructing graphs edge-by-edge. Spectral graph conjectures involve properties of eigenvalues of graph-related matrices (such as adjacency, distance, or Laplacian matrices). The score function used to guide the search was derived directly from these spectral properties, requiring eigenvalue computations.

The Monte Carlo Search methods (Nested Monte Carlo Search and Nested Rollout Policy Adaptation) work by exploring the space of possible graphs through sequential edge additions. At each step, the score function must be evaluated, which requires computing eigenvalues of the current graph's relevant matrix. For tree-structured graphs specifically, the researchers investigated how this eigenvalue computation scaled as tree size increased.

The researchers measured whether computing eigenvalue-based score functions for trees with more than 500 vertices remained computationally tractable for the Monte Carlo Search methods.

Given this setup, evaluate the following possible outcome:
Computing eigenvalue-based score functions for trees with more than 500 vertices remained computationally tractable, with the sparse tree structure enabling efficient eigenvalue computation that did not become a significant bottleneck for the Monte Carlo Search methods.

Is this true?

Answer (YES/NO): NO